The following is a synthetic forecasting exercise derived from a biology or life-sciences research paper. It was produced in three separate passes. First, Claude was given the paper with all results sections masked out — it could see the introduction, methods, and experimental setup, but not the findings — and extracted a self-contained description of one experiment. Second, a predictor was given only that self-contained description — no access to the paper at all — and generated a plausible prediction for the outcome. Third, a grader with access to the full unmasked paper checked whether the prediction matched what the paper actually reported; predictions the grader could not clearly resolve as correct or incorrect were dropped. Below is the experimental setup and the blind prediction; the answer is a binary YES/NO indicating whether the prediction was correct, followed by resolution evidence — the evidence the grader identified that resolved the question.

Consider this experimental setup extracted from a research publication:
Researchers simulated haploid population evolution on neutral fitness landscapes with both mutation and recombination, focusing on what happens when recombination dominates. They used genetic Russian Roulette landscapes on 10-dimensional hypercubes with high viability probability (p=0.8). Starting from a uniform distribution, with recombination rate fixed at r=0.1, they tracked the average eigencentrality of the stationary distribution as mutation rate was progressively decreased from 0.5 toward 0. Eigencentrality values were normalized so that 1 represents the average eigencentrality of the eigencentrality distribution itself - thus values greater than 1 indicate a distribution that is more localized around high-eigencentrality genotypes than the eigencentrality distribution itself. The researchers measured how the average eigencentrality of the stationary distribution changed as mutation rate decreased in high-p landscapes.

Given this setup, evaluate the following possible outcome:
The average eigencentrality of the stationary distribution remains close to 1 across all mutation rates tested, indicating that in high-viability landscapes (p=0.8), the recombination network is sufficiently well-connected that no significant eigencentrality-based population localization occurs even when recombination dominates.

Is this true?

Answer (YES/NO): NO